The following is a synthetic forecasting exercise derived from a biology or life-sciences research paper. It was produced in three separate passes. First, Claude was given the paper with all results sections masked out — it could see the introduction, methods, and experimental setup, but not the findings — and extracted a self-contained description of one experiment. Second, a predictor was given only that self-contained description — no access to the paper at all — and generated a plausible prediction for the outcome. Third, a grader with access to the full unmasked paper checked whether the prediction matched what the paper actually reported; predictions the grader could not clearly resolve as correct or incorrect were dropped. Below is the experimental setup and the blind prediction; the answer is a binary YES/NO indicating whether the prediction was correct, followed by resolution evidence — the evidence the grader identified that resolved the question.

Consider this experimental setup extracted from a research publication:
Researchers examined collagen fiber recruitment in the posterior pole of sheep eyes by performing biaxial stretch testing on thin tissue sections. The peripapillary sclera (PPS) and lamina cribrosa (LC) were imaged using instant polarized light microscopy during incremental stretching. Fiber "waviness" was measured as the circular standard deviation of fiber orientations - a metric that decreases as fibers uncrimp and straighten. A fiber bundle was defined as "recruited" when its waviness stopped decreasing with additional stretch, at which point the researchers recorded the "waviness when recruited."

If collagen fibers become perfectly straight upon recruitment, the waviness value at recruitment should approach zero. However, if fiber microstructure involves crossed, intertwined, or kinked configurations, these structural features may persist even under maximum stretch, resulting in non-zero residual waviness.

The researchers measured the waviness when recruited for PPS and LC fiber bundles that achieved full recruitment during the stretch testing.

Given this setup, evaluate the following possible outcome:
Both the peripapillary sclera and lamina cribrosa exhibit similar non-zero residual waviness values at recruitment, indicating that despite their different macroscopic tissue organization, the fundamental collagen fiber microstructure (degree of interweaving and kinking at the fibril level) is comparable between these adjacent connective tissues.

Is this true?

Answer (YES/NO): NO